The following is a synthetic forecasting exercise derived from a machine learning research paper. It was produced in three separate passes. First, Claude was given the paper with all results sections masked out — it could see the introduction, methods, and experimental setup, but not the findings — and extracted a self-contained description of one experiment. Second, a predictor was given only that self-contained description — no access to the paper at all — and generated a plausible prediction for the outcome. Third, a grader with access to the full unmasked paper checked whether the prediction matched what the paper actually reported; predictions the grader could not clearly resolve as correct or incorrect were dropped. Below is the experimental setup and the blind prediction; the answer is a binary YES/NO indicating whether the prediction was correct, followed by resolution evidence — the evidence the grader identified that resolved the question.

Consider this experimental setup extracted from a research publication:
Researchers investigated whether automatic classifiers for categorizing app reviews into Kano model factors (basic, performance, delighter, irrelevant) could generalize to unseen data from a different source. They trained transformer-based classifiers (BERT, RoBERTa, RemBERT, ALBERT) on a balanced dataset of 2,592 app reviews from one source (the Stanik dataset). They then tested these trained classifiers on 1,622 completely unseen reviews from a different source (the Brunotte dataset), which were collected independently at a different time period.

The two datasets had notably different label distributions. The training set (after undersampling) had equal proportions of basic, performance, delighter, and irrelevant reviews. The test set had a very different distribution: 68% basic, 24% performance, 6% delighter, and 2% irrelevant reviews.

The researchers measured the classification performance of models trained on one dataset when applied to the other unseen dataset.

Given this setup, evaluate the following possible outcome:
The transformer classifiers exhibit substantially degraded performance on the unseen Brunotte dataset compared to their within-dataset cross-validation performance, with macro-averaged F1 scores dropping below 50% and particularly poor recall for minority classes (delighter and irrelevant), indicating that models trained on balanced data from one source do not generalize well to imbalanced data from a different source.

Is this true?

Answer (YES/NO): NO